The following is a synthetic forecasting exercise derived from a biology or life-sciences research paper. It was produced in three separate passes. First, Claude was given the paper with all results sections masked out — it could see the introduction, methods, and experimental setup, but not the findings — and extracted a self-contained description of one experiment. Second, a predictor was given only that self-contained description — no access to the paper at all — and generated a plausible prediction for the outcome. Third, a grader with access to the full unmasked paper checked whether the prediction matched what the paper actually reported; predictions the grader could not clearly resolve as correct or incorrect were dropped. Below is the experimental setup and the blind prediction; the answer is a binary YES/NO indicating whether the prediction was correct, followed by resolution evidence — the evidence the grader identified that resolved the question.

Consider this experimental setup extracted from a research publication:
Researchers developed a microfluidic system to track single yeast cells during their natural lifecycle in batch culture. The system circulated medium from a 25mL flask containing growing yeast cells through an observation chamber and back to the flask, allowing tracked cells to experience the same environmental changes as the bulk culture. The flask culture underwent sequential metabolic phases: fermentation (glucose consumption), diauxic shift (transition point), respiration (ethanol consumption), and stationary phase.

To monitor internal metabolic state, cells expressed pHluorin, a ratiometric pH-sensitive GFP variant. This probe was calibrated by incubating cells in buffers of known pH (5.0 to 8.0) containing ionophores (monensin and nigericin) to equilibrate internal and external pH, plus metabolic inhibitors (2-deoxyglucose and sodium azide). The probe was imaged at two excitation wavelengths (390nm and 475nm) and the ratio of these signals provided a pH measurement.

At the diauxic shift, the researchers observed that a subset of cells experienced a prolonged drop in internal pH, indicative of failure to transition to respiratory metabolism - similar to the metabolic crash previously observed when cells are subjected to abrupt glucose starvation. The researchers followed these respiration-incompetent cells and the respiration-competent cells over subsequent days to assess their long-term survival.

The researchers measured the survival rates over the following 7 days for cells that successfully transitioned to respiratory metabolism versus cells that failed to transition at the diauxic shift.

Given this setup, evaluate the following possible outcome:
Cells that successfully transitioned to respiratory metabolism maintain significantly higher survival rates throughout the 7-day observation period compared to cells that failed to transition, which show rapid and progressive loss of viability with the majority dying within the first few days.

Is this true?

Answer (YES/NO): NO